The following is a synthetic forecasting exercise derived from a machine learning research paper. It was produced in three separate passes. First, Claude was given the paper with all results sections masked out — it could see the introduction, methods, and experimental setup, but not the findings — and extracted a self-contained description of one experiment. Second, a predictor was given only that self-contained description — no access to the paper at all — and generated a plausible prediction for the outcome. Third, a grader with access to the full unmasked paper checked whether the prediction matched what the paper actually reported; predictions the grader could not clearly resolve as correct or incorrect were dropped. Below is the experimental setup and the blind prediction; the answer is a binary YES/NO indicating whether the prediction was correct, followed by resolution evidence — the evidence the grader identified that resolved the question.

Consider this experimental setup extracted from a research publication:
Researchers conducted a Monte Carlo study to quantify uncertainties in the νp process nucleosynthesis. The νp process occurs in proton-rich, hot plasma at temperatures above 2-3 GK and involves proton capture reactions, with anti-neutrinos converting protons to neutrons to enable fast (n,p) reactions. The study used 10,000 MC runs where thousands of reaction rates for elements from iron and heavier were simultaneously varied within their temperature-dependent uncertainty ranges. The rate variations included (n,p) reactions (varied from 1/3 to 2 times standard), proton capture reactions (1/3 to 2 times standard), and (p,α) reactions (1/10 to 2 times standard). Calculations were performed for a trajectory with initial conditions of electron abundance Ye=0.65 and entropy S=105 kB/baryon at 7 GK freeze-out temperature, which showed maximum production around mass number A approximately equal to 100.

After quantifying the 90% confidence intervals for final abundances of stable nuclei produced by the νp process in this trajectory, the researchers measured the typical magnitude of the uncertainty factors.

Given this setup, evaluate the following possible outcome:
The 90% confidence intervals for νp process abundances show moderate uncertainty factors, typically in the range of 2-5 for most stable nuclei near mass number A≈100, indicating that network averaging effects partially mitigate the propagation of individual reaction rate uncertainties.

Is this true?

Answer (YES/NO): NO